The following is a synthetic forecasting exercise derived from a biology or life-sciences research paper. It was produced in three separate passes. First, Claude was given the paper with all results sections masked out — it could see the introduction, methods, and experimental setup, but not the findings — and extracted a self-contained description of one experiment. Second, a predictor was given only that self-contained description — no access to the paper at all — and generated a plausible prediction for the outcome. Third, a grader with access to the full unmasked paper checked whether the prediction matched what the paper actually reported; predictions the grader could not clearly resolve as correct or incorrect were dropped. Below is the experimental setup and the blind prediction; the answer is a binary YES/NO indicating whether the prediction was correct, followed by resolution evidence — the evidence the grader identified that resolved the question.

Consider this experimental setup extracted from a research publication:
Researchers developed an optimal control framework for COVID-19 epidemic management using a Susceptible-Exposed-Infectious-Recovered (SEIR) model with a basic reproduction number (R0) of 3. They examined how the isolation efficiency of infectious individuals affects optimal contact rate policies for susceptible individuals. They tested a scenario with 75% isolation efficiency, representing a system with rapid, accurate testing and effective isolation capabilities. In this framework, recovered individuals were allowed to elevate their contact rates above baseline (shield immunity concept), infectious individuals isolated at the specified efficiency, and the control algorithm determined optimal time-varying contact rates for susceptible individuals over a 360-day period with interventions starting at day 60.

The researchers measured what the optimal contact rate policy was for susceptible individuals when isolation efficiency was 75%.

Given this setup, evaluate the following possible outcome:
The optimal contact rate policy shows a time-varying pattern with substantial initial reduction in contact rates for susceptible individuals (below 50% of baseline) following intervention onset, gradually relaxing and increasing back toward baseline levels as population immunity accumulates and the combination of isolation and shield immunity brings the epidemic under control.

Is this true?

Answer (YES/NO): NO